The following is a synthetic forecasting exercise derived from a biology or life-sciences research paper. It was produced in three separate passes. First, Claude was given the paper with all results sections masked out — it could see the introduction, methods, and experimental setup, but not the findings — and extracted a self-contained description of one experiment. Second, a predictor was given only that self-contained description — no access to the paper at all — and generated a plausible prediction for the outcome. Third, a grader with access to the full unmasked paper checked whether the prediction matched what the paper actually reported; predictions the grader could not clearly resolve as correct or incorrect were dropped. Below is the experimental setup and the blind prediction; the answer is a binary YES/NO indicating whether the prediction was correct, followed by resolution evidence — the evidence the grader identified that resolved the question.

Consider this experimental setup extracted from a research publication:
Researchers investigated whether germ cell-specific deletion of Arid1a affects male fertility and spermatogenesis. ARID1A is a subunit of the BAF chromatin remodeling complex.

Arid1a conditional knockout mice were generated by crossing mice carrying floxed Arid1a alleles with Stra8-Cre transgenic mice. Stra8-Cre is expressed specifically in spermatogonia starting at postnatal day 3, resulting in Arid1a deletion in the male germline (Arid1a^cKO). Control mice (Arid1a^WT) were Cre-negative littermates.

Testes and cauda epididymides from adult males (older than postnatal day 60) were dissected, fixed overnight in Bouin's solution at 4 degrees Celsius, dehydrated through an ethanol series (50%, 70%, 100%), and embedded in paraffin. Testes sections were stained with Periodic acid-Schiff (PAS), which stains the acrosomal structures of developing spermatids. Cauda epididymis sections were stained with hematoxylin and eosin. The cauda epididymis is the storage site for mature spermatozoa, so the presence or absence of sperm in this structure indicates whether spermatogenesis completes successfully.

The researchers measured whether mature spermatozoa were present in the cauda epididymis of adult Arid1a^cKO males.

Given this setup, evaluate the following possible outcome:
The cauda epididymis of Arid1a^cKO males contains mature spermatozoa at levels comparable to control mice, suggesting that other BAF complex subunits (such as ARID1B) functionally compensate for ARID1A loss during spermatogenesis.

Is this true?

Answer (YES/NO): NO